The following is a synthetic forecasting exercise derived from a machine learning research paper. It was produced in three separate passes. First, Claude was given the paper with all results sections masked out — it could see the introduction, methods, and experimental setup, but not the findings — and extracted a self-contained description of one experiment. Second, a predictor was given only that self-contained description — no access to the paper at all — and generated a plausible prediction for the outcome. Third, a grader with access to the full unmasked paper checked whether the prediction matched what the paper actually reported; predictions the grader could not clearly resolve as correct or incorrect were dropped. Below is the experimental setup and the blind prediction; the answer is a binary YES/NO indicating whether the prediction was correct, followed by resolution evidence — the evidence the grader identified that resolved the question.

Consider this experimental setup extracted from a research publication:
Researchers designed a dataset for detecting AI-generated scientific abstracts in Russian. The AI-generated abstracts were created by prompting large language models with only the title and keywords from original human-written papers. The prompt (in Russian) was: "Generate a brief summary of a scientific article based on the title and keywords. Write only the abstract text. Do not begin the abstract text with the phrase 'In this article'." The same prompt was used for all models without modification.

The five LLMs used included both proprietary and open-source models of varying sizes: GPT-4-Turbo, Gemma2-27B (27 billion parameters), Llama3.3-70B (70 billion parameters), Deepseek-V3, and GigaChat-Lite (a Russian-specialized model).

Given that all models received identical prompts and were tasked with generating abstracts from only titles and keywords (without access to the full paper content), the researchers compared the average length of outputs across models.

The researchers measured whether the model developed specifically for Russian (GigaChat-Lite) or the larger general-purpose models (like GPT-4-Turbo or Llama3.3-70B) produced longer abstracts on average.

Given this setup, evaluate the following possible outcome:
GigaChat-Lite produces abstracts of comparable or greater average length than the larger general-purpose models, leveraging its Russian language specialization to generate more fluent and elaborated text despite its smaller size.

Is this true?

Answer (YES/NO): NO